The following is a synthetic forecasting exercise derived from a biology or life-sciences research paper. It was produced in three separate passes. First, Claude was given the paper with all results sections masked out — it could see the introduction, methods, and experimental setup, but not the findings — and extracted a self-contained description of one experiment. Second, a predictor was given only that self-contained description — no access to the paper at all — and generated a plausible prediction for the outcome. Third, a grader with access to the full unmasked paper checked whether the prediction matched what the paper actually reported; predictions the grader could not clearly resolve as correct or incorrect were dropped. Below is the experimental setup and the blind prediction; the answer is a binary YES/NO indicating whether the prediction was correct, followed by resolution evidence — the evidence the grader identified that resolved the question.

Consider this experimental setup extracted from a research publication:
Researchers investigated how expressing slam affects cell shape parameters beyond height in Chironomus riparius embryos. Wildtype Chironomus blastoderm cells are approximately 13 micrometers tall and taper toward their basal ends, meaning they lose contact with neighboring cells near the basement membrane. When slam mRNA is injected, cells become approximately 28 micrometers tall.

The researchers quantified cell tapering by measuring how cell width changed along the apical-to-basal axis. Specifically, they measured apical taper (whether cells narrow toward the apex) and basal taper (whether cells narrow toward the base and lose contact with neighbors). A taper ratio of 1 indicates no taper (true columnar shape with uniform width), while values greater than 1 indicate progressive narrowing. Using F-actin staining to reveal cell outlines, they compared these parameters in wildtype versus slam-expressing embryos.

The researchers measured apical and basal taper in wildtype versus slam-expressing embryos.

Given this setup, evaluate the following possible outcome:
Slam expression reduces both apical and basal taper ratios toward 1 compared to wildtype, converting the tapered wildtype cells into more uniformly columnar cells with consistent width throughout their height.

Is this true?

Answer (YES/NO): YES